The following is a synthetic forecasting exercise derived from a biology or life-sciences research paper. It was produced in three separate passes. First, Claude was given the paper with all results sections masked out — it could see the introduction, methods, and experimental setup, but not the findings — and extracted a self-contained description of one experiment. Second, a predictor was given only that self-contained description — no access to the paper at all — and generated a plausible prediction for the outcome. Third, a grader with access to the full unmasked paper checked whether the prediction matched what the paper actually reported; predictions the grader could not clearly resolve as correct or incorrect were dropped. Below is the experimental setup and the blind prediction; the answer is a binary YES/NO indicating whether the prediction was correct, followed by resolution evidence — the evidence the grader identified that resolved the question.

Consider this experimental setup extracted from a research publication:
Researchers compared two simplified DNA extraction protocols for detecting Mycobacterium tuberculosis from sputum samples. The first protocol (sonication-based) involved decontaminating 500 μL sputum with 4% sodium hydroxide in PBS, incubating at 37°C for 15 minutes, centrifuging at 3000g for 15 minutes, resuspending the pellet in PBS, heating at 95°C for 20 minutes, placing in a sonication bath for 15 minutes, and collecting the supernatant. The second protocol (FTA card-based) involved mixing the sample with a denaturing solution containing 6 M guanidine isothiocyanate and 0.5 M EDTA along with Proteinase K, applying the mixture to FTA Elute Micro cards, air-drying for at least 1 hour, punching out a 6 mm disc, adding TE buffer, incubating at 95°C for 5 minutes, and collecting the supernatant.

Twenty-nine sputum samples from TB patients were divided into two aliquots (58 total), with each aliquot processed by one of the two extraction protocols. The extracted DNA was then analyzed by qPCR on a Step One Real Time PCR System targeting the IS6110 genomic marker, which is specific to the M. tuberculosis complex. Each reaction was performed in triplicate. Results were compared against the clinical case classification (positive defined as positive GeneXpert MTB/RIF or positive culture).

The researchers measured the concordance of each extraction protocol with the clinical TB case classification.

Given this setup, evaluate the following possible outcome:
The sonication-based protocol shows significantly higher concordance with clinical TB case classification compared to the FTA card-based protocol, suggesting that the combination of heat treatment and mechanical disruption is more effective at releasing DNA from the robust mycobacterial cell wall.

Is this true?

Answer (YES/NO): NO